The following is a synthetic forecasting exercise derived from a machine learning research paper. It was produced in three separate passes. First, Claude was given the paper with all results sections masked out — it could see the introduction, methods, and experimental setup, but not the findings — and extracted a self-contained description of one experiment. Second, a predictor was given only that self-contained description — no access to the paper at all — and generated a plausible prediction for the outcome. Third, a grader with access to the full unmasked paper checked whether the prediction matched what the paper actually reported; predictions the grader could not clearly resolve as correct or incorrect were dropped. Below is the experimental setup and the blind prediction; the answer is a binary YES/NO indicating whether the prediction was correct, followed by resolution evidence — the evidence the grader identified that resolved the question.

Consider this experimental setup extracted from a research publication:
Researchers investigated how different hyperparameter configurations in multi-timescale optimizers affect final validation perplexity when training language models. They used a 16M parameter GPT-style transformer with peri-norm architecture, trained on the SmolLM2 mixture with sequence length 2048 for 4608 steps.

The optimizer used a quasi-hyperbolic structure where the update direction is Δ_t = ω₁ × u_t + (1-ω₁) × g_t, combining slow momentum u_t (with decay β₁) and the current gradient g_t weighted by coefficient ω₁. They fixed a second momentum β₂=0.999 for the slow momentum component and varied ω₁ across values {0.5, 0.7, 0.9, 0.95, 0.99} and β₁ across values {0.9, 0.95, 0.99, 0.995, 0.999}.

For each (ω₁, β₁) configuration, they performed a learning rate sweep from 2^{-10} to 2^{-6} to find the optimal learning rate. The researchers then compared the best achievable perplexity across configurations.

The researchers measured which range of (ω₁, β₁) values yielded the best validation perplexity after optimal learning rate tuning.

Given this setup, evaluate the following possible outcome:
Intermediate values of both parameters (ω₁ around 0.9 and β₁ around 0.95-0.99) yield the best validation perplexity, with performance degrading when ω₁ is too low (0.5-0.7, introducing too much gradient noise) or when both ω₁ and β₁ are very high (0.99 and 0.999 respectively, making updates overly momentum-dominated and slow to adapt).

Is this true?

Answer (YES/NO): NO